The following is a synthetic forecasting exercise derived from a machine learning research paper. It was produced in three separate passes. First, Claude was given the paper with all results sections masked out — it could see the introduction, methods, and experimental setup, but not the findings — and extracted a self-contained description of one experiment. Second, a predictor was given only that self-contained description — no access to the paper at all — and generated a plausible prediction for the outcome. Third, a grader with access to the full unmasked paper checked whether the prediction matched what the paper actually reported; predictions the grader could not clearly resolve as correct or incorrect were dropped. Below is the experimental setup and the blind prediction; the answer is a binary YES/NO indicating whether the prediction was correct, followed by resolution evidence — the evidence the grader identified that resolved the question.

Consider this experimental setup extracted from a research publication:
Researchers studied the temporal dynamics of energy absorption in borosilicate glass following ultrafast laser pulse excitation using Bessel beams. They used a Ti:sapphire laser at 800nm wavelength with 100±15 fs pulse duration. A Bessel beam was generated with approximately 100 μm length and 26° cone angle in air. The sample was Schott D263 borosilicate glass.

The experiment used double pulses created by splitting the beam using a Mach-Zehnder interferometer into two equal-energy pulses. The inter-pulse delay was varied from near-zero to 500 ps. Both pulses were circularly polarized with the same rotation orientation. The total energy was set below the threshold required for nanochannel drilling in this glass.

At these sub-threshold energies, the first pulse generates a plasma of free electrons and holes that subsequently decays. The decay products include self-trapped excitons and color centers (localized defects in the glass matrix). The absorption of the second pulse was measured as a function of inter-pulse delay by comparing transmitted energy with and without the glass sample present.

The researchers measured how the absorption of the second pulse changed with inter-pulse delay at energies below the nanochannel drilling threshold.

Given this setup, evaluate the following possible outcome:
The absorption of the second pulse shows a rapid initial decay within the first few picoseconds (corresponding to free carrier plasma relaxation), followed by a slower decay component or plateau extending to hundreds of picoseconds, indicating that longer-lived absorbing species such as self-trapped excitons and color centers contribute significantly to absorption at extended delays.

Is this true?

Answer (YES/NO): NO